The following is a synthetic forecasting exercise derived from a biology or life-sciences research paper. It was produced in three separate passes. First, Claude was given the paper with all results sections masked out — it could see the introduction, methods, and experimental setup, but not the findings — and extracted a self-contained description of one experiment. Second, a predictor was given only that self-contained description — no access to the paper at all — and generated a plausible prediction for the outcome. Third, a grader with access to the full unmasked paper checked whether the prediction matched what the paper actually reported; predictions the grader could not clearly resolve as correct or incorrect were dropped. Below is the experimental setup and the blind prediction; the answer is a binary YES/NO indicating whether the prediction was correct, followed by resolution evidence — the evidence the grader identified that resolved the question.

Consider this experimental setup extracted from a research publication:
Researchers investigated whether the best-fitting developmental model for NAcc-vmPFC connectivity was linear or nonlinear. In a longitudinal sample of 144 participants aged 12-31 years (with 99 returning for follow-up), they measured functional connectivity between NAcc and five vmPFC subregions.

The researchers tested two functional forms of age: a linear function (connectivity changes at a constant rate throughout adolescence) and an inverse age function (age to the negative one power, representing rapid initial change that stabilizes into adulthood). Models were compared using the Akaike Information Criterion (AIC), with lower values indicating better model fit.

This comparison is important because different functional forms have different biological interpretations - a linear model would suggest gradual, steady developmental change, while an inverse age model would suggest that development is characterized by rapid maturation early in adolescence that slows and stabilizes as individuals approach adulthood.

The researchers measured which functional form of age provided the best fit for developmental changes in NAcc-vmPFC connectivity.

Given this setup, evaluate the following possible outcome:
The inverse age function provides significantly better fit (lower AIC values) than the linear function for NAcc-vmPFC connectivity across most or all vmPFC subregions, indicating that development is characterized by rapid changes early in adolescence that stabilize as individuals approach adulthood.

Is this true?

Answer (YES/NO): YES